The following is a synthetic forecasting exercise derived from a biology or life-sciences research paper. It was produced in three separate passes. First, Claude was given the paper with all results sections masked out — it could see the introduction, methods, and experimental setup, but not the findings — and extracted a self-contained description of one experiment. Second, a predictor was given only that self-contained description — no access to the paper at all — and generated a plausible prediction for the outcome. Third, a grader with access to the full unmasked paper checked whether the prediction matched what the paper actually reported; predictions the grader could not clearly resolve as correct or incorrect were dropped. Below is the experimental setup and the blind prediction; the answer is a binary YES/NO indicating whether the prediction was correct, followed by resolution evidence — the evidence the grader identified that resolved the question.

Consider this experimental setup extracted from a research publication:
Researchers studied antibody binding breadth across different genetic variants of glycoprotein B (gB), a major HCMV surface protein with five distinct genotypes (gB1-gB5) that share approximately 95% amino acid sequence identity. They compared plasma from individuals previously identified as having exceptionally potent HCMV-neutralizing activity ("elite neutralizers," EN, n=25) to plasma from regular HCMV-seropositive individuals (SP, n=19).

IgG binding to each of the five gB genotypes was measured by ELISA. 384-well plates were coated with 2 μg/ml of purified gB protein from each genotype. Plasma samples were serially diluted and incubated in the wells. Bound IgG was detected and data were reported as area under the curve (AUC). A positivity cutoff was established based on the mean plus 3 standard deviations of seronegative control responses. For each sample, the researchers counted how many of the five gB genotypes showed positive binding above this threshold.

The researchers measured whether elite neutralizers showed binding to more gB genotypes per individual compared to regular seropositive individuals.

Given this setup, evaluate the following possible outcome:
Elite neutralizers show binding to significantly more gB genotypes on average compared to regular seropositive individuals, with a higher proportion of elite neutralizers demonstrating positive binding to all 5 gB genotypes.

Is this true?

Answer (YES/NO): NO